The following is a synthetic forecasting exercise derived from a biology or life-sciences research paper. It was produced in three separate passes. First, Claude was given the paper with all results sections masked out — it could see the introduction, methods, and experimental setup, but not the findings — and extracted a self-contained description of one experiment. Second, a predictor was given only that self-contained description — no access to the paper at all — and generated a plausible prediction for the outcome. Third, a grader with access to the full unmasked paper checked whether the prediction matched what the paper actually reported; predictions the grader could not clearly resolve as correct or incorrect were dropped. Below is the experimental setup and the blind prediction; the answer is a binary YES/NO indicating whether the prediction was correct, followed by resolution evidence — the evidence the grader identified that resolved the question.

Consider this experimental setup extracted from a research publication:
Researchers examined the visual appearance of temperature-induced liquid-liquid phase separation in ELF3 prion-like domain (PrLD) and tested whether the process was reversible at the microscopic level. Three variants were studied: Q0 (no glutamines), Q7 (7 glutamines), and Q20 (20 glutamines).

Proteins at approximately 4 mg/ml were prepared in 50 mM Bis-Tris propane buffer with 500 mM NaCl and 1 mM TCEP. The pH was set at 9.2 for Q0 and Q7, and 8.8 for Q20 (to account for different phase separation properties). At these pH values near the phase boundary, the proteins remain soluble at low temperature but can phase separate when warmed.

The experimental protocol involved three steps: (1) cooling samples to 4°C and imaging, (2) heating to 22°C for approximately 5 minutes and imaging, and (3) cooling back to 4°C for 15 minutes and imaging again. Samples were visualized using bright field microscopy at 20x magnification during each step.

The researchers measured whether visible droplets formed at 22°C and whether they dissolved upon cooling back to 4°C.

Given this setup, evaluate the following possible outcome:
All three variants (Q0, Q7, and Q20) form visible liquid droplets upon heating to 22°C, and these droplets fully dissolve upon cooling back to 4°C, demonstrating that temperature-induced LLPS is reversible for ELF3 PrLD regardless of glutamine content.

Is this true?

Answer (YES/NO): YES